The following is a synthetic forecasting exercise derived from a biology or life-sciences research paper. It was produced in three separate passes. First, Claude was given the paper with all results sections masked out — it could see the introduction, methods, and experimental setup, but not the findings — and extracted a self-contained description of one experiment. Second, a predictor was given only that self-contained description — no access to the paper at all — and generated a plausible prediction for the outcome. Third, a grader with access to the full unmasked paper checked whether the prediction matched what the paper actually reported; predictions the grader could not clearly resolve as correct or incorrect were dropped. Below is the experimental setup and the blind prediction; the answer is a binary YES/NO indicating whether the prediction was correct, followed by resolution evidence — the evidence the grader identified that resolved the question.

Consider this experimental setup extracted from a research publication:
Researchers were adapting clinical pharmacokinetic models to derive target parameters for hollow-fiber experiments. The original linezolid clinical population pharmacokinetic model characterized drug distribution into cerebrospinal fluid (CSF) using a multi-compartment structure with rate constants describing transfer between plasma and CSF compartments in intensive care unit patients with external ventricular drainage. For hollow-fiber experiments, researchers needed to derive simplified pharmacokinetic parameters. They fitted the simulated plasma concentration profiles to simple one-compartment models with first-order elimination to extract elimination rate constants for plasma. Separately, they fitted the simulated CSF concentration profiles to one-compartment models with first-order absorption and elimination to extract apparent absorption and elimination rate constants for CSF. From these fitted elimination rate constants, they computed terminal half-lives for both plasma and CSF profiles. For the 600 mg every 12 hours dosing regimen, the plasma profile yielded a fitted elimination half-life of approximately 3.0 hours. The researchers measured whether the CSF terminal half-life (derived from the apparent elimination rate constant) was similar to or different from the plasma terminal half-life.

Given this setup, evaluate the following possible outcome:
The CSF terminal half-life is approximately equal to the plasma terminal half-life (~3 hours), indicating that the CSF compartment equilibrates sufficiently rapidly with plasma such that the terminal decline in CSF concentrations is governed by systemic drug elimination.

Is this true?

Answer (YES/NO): NO